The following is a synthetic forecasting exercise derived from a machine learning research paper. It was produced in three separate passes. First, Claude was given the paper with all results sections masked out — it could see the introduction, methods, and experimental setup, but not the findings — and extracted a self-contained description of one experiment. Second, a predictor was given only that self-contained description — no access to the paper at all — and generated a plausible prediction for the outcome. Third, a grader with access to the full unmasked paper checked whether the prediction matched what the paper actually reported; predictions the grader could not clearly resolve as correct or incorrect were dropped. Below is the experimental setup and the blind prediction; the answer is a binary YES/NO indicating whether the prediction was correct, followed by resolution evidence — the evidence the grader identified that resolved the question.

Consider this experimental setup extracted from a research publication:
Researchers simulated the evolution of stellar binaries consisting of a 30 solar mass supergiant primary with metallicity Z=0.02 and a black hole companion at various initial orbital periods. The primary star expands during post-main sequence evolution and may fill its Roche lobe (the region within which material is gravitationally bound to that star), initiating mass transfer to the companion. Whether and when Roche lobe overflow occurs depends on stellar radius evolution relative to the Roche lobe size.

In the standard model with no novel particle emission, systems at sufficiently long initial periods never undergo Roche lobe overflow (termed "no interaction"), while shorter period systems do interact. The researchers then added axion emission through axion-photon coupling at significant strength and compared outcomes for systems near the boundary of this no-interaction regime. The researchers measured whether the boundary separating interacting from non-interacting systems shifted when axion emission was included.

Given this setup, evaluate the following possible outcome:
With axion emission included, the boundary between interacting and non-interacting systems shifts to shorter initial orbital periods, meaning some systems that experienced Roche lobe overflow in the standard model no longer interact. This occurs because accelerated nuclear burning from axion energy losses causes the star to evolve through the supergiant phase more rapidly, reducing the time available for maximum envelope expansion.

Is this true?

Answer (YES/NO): YES